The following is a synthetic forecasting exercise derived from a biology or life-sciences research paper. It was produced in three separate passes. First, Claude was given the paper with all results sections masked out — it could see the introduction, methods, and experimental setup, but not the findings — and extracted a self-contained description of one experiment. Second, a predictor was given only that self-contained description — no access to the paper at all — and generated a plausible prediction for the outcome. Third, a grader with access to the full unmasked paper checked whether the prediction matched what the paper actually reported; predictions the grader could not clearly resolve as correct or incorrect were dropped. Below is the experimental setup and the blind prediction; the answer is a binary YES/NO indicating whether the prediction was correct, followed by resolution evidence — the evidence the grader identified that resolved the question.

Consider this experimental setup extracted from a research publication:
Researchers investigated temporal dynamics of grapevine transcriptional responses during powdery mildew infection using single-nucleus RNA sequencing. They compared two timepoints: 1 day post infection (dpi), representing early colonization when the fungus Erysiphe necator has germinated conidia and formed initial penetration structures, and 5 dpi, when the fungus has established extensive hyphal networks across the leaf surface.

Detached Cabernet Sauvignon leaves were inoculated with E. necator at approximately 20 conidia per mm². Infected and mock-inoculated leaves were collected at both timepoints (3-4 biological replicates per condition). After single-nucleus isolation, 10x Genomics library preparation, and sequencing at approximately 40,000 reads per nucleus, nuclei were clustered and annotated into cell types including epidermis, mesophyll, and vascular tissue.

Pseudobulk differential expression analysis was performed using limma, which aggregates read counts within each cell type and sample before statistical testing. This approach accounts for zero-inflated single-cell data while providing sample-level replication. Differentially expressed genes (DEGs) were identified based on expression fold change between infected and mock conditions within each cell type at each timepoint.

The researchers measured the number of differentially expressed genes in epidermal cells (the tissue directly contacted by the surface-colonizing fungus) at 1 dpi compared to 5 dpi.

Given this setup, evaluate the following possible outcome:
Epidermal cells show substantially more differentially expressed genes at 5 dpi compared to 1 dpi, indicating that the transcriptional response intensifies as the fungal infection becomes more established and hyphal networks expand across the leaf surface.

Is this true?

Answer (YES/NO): YES